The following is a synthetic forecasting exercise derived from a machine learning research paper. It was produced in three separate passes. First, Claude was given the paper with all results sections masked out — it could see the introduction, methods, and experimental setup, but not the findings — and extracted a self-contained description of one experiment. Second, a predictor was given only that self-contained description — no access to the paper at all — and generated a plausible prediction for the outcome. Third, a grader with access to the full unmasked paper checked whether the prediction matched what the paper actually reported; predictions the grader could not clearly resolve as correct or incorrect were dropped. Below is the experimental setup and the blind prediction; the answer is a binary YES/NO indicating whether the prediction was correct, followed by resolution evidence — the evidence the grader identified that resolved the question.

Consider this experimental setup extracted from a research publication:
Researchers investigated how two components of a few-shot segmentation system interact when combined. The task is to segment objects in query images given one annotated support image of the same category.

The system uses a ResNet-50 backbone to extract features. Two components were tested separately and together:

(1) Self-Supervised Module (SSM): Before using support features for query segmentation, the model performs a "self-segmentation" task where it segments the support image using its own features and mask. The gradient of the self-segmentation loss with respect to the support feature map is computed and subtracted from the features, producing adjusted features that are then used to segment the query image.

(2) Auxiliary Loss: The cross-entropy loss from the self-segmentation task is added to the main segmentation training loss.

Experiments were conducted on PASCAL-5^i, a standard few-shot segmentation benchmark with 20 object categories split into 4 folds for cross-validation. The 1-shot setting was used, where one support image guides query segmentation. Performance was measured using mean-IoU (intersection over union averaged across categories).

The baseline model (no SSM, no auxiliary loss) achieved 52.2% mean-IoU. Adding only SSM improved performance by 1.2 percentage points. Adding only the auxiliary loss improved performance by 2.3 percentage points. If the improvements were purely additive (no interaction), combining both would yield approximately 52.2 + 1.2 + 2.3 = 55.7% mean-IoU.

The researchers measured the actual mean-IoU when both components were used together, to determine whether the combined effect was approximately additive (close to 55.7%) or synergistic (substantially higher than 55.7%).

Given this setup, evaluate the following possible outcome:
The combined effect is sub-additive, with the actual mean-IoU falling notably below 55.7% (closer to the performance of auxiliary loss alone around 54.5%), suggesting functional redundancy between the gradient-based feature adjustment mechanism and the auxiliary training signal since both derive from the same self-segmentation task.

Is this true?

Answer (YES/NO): NO